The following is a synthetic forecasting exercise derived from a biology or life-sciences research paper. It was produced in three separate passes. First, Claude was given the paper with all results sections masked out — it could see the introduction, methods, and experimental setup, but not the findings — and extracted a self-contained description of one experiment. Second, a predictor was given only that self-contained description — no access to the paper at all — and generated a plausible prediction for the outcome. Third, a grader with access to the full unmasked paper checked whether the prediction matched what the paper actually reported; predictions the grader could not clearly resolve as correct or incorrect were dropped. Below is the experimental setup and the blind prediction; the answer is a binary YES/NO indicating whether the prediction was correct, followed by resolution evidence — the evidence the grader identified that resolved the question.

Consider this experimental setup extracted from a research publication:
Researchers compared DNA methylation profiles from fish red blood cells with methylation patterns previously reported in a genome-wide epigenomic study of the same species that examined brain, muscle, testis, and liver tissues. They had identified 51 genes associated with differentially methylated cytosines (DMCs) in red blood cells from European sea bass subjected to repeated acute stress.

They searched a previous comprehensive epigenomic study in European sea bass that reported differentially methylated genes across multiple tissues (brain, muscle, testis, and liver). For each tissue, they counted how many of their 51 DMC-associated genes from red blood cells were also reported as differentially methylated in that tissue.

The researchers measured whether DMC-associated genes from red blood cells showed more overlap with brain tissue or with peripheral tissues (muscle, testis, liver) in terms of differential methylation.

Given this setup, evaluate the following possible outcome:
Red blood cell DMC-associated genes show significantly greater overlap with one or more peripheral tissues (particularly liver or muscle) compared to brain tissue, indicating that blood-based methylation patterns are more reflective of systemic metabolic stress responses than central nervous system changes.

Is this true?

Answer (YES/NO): NO